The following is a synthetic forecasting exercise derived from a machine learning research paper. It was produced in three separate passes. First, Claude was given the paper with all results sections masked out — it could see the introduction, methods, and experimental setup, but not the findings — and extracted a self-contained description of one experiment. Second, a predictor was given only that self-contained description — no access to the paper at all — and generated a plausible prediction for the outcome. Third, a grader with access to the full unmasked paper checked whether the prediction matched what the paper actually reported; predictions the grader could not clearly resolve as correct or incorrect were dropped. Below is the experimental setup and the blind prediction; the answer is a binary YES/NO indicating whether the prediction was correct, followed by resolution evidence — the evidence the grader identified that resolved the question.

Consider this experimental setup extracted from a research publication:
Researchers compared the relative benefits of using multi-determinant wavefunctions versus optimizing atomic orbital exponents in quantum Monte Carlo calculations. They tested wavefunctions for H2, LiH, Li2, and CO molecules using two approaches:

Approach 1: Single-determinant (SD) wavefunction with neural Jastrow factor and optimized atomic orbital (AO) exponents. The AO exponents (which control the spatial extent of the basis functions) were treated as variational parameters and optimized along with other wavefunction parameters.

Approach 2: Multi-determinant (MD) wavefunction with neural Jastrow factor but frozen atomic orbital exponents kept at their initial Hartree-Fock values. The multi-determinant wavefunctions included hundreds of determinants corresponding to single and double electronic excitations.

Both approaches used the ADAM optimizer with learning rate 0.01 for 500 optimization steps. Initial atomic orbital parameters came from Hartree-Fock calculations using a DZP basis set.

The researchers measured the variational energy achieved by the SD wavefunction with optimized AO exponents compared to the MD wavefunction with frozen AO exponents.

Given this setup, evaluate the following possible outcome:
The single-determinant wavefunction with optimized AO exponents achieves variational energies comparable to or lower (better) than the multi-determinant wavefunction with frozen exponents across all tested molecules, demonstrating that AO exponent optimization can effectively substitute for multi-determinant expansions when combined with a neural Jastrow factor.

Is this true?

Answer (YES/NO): YES